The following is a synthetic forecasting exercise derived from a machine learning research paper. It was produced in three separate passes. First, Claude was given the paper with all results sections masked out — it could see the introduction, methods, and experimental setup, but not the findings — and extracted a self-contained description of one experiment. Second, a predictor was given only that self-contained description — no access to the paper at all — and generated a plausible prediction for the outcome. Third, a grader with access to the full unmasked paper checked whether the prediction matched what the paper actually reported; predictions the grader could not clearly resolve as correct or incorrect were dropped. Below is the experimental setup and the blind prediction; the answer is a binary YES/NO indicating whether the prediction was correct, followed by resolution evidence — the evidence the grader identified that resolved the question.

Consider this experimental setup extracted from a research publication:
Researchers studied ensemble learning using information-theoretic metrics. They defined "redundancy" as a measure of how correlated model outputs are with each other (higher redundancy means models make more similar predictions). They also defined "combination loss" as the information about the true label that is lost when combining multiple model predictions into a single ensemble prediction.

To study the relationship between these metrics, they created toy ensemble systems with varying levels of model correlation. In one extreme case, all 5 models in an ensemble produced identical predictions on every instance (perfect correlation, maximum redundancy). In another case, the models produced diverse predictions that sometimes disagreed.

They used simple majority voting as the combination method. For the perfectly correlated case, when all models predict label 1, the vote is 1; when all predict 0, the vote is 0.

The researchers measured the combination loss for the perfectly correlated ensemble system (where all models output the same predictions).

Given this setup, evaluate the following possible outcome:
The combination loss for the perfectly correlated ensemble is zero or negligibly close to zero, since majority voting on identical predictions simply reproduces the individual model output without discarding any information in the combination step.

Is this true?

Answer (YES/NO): YES